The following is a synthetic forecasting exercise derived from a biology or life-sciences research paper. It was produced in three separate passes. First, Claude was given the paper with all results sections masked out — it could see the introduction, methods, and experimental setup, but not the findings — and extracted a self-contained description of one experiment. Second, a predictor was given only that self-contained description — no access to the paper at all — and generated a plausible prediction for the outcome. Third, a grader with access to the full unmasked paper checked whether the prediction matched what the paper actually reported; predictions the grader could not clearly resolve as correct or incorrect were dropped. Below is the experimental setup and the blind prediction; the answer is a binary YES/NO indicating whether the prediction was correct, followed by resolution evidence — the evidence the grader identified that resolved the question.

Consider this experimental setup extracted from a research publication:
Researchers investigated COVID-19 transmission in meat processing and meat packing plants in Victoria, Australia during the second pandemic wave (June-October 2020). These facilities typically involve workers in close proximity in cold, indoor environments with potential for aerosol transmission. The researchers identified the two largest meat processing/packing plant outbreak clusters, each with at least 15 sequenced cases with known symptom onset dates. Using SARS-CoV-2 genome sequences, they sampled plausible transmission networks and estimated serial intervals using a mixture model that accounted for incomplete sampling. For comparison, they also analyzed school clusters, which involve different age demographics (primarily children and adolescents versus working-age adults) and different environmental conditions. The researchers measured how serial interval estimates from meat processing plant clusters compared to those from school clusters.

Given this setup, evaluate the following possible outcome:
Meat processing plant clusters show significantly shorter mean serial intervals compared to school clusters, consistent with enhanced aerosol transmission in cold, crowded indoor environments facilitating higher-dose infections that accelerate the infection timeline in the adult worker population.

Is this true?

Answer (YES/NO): NO